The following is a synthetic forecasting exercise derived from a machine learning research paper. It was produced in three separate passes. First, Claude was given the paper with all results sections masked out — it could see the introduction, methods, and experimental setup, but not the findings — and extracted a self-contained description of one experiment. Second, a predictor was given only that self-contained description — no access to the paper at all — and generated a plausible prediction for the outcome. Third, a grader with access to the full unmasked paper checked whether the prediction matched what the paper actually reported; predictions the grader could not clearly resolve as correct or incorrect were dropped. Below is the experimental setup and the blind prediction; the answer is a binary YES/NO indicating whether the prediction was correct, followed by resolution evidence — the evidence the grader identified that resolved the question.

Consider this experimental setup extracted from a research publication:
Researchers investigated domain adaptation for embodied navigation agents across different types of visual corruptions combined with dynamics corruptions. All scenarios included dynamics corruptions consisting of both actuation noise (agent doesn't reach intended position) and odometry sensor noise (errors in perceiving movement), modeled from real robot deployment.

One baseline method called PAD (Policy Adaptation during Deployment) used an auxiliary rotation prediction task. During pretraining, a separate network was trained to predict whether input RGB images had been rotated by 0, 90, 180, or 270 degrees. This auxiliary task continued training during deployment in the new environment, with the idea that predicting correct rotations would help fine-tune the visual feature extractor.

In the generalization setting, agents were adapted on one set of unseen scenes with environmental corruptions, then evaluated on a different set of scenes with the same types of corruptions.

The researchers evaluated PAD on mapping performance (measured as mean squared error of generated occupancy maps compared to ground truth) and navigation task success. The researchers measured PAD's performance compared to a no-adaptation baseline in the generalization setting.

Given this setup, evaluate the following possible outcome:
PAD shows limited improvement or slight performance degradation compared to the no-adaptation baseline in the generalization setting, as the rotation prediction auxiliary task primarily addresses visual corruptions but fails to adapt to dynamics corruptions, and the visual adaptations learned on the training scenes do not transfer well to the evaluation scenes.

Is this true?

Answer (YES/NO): YES